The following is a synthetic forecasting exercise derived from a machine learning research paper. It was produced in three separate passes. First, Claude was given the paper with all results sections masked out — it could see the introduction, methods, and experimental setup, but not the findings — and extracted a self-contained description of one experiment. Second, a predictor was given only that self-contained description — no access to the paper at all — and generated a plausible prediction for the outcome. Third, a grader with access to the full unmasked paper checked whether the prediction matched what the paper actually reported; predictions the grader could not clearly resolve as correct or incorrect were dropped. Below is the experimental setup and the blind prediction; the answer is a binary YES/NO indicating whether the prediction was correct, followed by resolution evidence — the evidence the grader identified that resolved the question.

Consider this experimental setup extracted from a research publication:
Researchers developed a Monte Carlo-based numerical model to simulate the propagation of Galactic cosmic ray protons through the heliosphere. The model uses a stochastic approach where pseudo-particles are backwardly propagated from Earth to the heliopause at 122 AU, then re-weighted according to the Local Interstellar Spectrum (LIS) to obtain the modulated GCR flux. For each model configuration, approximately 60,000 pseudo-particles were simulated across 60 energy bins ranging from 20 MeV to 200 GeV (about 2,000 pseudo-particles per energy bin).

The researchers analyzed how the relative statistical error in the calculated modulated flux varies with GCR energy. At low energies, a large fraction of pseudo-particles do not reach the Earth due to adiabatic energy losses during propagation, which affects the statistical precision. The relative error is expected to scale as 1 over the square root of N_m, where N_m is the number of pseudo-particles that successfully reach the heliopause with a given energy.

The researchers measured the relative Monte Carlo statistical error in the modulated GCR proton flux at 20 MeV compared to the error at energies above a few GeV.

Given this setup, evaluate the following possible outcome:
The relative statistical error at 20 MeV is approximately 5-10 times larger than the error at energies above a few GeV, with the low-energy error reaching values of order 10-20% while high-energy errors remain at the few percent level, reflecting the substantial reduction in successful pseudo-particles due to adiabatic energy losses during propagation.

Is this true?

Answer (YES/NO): YES